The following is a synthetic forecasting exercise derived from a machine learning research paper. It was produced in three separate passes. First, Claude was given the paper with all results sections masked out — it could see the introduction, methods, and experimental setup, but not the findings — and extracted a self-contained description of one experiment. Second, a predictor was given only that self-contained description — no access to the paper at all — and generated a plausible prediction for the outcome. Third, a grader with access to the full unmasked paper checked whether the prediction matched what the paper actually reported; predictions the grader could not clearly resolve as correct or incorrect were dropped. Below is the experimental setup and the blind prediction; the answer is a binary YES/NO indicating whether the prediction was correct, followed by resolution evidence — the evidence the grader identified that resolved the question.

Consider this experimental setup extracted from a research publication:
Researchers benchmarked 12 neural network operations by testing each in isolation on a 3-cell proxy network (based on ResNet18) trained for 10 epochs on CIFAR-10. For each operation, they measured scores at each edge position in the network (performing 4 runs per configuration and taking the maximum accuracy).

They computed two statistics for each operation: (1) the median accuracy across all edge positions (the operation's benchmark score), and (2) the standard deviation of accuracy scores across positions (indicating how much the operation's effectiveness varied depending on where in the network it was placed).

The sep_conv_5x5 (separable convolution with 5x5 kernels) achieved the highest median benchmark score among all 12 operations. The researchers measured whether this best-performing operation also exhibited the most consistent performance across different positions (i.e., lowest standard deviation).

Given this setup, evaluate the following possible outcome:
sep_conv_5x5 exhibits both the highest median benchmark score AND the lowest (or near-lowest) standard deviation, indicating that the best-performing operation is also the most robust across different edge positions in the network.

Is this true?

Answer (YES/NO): YES